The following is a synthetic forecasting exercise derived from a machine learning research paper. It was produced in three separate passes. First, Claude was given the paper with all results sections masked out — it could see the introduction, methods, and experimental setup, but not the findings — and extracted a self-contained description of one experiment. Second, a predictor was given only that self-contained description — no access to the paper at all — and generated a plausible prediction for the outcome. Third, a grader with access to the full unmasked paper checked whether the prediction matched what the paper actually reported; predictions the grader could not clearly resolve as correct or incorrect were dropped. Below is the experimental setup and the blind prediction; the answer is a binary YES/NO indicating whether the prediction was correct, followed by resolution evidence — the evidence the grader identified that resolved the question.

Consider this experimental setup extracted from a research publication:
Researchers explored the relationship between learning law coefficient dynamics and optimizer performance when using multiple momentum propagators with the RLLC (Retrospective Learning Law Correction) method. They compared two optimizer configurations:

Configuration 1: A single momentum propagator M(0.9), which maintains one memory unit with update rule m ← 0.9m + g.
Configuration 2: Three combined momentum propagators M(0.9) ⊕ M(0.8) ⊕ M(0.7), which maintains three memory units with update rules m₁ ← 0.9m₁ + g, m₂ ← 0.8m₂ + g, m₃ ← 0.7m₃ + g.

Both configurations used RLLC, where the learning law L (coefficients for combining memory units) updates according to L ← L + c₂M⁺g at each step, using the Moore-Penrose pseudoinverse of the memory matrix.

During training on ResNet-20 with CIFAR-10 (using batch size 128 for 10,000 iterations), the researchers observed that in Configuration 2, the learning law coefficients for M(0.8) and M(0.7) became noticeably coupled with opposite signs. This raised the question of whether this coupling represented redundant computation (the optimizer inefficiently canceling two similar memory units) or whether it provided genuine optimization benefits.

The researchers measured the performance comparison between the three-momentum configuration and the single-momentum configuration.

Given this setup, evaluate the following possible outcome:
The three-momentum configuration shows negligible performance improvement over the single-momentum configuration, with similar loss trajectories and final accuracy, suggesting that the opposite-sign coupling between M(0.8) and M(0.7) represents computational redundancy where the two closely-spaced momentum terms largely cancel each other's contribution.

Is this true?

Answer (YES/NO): NO